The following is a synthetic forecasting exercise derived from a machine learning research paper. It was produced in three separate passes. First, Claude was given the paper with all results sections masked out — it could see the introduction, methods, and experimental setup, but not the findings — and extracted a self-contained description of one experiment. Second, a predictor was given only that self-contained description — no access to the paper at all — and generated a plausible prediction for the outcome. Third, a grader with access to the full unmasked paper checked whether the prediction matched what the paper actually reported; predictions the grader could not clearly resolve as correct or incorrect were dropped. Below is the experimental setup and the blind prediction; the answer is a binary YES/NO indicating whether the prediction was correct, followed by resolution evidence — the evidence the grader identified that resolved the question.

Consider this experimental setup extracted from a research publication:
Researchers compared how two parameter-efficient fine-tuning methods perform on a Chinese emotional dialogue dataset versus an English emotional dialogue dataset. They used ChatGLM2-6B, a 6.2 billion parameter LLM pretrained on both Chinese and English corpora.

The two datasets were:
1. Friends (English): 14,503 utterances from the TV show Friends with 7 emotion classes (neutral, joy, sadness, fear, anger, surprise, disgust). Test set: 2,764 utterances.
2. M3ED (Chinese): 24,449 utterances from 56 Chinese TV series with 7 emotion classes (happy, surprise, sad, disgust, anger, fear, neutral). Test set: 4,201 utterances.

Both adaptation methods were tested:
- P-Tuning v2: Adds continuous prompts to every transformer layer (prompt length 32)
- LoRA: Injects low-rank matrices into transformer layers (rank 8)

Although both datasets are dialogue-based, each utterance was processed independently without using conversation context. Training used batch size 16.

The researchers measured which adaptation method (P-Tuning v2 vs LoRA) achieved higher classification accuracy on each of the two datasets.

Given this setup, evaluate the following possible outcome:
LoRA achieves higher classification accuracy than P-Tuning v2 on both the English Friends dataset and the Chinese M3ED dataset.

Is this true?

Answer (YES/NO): NO